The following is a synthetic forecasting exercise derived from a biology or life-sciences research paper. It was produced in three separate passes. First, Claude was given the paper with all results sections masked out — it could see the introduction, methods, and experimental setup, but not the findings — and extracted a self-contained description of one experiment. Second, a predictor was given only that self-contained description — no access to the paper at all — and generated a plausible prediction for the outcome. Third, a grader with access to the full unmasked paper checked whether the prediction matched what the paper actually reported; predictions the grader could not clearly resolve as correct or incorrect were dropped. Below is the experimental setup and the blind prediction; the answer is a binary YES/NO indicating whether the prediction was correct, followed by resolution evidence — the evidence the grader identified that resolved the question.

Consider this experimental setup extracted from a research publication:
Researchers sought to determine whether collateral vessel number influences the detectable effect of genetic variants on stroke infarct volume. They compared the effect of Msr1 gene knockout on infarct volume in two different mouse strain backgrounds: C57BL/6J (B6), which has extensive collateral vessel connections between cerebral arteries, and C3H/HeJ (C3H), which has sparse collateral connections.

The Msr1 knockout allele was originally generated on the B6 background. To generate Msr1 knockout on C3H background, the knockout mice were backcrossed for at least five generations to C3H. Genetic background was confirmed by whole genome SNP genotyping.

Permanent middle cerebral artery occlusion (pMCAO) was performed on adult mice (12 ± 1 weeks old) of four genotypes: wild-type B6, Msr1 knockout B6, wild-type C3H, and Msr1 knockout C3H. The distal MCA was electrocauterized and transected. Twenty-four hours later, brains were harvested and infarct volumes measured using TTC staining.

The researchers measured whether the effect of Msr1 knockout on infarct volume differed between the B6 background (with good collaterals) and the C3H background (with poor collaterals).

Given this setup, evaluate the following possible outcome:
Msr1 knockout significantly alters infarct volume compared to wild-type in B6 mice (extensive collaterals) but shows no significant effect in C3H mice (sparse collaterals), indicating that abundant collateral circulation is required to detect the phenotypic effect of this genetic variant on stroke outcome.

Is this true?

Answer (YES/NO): NO